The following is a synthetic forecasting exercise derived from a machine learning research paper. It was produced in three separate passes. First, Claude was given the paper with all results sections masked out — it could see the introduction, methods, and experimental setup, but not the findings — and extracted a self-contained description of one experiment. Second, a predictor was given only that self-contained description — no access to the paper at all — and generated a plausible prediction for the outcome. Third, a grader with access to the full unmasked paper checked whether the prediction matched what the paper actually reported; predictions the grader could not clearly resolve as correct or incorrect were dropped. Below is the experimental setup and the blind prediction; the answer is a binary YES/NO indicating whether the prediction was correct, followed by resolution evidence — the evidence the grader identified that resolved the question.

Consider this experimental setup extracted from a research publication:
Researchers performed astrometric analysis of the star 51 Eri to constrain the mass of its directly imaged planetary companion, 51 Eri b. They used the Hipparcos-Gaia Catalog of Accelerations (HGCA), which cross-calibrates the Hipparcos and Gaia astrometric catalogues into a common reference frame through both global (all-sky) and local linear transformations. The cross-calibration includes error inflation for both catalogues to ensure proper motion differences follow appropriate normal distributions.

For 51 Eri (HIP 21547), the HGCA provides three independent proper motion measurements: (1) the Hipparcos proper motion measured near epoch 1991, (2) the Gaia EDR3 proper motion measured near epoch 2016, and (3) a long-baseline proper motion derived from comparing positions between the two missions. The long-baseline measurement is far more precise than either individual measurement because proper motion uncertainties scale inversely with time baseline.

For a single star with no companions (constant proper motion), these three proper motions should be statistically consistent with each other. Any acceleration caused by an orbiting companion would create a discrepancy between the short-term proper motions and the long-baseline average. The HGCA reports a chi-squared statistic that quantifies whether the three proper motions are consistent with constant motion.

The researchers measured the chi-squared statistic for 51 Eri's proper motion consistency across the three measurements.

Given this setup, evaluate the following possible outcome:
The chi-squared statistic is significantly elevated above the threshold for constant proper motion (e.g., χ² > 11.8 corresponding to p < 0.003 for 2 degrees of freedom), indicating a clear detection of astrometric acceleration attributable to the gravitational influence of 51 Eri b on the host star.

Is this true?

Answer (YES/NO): NO